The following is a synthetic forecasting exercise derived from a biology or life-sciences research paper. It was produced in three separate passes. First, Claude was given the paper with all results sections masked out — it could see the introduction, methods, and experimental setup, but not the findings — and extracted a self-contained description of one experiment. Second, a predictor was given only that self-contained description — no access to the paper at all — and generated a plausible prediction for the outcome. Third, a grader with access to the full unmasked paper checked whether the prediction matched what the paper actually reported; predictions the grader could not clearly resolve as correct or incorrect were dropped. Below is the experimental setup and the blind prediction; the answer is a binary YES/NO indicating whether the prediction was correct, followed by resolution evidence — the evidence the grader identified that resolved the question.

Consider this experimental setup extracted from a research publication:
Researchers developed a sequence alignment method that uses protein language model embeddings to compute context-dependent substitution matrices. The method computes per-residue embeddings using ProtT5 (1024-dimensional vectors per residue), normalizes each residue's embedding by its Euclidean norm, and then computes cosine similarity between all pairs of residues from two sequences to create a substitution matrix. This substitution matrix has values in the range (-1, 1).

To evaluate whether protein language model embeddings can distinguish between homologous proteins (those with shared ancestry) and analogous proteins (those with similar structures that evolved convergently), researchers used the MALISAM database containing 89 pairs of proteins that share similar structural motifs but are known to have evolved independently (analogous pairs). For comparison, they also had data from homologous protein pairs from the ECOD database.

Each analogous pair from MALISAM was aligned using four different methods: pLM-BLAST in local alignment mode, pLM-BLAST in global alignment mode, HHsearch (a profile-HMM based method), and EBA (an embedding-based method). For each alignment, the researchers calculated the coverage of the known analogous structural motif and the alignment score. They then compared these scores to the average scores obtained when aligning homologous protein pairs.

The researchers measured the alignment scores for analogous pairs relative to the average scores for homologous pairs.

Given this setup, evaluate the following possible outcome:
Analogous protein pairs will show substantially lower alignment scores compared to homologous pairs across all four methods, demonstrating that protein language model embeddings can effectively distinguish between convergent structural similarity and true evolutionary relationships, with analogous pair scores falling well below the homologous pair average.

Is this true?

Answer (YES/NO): YES